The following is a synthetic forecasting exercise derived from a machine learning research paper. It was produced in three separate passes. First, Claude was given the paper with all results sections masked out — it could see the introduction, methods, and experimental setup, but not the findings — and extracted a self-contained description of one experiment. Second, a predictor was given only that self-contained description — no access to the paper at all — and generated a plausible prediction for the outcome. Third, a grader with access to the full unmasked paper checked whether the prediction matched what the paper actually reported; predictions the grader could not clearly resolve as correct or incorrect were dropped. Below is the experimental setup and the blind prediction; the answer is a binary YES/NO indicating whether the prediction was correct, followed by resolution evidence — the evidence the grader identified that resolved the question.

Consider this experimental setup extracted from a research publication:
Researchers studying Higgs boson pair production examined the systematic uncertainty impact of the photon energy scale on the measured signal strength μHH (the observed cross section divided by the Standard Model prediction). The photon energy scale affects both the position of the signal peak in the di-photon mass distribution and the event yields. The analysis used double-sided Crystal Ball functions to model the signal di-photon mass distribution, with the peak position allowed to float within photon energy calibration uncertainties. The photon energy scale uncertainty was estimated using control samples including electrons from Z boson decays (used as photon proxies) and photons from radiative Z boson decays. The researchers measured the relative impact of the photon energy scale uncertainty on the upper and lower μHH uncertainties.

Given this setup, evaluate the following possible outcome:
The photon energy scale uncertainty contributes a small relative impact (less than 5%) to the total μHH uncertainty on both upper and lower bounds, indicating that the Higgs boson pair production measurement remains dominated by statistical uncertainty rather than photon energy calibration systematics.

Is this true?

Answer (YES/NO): NO